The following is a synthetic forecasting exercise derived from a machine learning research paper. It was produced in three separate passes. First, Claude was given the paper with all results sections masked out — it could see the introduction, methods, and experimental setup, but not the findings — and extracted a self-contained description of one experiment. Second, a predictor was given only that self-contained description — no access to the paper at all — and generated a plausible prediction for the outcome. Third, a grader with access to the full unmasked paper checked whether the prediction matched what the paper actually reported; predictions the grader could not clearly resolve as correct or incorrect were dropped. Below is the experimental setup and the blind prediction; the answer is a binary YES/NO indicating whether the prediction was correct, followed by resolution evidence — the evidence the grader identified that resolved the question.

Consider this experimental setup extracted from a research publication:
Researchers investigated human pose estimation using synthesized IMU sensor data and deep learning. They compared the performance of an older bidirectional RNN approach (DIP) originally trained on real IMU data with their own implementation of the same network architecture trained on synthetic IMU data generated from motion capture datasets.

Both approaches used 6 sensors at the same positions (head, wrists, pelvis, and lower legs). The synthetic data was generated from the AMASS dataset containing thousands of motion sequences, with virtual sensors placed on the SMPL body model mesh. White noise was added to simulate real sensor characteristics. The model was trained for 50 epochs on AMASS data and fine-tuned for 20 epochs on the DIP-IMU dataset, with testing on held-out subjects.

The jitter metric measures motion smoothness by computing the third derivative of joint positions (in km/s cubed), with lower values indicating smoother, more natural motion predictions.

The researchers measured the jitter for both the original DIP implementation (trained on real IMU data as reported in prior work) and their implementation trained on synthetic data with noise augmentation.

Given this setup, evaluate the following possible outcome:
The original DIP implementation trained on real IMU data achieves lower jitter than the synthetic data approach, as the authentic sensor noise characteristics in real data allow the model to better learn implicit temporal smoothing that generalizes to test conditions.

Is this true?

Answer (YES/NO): NO